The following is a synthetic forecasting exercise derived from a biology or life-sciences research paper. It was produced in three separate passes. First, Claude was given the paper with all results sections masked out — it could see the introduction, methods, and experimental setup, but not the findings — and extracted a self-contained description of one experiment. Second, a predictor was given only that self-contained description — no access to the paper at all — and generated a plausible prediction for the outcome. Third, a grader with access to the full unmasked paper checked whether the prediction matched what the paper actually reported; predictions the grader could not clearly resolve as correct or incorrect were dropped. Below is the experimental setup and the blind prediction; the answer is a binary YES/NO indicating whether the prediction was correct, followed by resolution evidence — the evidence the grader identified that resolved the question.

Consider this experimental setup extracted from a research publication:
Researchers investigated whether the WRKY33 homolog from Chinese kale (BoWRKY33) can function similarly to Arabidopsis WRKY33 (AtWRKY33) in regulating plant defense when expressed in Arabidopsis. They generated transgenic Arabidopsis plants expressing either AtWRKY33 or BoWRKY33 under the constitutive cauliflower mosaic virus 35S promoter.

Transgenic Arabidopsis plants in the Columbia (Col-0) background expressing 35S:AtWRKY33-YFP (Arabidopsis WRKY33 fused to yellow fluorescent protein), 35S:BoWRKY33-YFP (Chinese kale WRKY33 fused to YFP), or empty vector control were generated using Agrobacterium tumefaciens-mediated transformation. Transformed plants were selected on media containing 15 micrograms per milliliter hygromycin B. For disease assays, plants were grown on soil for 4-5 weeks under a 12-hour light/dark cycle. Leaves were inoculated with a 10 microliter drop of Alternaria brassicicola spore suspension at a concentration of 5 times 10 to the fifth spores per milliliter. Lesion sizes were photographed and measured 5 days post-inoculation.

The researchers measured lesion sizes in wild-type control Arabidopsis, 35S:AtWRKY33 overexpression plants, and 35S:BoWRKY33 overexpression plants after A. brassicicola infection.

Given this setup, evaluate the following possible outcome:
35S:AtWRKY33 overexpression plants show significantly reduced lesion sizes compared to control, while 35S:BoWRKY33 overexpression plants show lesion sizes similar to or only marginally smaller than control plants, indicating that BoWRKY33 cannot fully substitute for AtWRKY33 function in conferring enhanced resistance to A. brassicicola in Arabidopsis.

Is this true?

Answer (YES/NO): NO